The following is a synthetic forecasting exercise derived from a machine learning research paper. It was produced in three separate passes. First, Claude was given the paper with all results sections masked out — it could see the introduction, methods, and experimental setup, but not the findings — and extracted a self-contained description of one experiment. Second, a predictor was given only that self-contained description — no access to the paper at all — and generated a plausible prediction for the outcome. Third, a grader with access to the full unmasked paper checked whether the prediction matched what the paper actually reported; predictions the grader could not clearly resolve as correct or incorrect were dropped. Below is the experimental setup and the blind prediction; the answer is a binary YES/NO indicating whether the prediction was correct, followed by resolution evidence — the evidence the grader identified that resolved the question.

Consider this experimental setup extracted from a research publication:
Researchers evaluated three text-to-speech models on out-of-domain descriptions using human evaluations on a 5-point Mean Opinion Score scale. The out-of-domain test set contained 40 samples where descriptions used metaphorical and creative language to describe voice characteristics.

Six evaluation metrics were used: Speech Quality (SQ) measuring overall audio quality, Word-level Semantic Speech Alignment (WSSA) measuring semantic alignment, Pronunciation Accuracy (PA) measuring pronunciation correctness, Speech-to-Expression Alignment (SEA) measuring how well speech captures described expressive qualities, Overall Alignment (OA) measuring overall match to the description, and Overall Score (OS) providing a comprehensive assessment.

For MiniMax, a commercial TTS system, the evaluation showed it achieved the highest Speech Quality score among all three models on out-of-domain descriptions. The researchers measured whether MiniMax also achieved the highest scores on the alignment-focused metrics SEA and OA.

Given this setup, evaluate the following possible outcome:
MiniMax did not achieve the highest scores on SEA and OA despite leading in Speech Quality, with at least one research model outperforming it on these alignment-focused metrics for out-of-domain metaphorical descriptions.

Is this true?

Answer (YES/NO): YES